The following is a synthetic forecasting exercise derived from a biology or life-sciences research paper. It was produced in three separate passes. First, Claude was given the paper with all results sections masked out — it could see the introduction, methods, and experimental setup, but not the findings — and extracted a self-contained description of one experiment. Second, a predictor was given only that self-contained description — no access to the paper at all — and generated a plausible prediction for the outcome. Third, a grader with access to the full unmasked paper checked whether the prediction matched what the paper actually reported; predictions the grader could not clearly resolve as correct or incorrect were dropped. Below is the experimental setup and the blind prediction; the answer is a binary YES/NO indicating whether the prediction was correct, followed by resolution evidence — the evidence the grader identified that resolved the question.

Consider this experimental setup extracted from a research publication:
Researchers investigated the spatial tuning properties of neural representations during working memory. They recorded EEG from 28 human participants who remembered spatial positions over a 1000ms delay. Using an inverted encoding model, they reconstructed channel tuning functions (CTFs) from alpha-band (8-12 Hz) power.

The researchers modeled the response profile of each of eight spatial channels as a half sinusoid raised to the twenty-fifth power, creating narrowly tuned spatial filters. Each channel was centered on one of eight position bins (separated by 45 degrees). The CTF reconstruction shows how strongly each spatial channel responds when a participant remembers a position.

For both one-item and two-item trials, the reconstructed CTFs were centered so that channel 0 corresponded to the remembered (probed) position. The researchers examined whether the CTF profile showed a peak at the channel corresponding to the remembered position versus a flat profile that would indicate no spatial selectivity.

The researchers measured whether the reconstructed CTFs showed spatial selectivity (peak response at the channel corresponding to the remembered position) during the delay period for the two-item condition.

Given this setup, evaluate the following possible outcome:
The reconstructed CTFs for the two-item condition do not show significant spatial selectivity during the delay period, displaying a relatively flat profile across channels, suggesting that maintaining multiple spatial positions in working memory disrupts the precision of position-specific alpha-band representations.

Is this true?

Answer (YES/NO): NO